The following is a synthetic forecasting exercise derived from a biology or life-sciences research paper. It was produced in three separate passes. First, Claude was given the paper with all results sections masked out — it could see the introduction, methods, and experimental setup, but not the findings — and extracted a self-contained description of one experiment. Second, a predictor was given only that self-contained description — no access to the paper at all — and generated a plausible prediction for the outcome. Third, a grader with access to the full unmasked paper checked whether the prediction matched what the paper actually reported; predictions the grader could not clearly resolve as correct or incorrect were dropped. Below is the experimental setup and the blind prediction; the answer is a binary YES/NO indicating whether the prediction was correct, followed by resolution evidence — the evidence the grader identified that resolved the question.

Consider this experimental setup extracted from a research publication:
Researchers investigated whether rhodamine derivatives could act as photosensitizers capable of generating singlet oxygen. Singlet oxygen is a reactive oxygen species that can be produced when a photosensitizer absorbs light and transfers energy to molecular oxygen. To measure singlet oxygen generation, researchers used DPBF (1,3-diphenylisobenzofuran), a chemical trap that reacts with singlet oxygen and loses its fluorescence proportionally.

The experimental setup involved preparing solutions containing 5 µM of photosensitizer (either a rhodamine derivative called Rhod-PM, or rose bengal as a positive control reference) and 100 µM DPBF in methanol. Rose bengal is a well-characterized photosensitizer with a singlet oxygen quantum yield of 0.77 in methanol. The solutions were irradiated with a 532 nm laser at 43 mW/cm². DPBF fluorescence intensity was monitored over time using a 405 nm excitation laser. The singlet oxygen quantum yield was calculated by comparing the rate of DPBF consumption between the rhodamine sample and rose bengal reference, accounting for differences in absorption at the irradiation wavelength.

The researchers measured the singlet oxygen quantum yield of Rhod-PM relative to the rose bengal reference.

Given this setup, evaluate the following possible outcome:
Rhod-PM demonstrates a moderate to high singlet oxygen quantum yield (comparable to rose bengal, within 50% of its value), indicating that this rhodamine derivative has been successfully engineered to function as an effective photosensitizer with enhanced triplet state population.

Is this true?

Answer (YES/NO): NO